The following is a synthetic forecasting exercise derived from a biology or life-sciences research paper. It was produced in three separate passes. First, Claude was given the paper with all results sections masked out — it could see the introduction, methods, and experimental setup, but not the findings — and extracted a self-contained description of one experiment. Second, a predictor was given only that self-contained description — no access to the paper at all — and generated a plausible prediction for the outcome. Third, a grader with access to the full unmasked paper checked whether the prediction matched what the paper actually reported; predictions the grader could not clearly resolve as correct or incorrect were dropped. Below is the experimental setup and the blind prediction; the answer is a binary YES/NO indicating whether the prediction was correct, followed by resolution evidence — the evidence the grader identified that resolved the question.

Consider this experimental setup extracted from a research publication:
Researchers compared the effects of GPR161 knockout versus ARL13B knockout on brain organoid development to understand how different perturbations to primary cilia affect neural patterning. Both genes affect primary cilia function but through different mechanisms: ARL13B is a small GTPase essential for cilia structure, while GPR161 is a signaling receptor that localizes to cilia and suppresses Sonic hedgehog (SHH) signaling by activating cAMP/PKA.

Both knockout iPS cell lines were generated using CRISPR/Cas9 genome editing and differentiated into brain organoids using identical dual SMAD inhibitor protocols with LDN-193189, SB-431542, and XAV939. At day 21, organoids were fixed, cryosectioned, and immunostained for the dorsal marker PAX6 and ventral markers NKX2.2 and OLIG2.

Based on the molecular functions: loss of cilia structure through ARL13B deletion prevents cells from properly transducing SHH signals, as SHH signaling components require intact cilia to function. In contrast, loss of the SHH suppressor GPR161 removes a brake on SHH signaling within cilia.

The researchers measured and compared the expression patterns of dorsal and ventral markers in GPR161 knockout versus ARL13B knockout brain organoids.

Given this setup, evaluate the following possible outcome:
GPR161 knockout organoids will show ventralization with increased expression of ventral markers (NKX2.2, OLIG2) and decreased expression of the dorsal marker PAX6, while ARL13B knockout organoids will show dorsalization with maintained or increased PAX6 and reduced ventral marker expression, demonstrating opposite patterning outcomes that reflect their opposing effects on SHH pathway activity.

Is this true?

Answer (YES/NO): NO